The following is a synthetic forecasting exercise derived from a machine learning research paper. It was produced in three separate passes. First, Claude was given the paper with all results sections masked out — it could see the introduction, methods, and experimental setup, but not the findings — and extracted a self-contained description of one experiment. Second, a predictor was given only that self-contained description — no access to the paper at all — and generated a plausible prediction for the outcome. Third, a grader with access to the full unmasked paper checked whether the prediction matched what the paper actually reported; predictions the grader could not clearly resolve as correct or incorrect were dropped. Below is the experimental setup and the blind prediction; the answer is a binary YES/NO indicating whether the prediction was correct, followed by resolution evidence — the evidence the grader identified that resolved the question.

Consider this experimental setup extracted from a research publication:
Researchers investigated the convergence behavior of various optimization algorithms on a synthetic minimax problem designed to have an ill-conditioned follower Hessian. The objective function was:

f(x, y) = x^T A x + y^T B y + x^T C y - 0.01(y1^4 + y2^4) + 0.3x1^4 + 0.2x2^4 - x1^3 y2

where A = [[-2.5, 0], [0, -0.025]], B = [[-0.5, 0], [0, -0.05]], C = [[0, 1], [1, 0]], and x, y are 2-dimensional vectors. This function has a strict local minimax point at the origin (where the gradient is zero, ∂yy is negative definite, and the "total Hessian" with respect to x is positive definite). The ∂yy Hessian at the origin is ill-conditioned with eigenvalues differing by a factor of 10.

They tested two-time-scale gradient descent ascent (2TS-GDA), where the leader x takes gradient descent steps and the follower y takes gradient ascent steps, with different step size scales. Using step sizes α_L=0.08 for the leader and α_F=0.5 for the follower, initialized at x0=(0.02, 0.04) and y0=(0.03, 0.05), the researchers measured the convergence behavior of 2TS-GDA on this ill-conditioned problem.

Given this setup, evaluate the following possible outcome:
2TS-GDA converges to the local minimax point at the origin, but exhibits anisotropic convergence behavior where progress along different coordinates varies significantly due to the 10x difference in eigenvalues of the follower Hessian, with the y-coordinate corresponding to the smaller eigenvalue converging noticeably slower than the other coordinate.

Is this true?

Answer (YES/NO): NO